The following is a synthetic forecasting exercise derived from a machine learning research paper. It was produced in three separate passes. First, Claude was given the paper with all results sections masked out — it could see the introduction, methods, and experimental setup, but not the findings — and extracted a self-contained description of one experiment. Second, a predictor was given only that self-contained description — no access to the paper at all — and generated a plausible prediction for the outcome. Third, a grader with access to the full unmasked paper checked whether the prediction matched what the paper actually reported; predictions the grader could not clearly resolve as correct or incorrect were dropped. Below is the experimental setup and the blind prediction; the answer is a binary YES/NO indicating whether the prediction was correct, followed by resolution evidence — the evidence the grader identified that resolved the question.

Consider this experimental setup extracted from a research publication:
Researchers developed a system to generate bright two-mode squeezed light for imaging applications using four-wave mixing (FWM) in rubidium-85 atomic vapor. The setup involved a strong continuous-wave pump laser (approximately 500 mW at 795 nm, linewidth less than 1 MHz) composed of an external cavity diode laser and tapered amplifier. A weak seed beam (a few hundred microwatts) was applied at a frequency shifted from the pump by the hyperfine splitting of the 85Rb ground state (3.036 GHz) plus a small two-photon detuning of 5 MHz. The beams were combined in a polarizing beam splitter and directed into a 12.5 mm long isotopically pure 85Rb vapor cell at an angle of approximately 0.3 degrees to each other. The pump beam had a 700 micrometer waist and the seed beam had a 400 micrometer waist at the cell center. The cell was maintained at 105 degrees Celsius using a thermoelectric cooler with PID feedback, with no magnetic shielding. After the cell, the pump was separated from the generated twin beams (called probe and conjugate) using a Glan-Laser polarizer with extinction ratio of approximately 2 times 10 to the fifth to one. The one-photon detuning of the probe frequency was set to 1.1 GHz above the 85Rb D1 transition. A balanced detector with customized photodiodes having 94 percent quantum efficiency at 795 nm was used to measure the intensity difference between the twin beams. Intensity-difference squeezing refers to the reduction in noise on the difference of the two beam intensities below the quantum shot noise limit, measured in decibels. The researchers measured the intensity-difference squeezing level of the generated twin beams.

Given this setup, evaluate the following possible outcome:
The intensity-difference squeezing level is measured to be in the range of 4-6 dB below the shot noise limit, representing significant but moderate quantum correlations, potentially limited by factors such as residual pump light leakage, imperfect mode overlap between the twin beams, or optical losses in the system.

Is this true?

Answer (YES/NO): NO